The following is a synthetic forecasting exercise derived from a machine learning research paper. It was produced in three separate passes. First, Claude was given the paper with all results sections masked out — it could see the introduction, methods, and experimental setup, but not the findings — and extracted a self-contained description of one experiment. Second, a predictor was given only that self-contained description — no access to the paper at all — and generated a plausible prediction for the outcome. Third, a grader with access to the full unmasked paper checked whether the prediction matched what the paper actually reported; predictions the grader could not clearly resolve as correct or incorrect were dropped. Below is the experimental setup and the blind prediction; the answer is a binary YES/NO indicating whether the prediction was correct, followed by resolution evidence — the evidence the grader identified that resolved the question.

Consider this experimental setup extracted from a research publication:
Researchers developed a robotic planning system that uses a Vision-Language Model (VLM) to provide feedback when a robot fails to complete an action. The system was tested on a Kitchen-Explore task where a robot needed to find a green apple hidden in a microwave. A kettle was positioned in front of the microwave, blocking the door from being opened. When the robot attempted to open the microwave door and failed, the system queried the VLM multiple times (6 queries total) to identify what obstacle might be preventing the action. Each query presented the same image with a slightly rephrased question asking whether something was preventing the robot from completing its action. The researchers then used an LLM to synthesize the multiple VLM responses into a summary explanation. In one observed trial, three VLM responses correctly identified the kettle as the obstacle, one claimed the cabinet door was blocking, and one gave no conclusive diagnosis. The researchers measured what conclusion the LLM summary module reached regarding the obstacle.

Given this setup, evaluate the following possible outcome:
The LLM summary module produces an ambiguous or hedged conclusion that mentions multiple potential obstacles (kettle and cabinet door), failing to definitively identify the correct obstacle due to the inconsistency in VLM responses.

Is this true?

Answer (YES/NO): NO